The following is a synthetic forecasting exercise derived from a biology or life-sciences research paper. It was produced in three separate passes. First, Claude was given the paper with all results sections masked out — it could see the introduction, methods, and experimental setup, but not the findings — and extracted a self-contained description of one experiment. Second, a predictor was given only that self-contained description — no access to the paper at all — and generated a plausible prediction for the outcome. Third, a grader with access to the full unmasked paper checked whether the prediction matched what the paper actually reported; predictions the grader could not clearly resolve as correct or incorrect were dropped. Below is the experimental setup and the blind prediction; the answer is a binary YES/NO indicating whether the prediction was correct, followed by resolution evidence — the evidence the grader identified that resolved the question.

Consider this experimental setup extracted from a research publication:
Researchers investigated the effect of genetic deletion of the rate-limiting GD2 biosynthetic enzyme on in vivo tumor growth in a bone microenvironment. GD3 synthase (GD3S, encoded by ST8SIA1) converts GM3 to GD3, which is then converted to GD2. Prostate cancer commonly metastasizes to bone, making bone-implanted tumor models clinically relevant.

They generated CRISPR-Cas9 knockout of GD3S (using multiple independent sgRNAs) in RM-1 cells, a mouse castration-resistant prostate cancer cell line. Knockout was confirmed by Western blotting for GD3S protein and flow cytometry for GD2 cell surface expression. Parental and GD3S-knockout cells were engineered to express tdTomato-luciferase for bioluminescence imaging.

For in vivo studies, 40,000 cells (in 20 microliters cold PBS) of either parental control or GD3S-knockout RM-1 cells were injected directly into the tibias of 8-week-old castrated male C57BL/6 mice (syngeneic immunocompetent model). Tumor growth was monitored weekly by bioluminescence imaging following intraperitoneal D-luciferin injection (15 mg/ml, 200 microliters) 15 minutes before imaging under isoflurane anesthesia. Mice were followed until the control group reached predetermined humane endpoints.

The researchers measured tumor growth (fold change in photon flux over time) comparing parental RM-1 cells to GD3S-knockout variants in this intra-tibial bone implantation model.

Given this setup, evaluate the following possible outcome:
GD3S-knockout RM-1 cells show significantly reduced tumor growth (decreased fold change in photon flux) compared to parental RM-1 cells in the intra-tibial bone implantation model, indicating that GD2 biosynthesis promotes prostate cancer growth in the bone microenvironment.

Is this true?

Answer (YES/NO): YES